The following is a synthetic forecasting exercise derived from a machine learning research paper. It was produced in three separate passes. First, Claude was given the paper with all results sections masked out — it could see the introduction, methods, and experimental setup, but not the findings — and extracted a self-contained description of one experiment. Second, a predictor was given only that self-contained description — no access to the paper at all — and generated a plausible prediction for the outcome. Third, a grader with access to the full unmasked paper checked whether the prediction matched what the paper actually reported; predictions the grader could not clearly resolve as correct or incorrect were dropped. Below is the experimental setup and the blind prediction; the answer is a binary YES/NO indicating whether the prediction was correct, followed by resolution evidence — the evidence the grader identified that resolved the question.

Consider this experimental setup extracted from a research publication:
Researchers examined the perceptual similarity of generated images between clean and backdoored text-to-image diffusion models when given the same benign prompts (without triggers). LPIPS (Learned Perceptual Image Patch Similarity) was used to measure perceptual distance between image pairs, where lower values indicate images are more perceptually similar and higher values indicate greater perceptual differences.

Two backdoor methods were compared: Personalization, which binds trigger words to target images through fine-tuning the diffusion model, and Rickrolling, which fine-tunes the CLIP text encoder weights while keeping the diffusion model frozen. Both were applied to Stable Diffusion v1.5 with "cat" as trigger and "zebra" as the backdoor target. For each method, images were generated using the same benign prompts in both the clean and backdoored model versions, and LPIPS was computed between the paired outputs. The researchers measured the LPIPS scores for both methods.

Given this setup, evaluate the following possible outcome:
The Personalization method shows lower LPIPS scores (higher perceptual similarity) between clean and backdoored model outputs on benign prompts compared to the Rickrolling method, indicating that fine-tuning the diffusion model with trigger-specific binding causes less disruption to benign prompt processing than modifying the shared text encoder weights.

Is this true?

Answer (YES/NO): NO